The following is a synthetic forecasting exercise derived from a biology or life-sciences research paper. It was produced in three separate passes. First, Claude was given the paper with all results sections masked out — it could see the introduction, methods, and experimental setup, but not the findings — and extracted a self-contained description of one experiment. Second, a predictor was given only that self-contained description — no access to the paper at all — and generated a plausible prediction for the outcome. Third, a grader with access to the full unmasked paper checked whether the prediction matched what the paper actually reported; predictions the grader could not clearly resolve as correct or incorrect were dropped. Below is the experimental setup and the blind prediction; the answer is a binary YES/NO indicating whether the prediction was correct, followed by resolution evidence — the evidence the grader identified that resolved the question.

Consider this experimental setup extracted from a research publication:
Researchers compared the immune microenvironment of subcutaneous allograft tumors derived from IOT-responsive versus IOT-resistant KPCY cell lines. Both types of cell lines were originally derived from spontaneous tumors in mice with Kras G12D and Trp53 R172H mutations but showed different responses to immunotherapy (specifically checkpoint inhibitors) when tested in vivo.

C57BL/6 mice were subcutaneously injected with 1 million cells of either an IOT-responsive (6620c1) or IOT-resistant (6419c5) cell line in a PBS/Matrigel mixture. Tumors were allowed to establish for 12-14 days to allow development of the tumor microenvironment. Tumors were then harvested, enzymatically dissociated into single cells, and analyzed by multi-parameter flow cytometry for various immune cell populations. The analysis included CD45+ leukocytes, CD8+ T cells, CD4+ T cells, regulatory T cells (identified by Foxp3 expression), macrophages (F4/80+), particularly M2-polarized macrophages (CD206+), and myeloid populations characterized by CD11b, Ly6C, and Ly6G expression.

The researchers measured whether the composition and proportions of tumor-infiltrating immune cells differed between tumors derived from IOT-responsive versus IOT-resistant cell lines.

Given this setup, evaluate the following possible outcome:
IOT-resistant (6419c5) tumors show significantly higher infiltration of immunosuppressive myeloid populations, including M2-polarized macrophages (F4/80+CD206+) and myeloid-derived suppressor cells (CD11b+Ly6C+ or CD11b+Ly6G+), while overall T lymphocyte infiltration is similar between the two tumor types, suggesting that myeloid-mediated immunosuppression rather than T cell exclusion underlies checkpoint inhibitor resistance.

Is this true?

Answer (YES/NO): NO